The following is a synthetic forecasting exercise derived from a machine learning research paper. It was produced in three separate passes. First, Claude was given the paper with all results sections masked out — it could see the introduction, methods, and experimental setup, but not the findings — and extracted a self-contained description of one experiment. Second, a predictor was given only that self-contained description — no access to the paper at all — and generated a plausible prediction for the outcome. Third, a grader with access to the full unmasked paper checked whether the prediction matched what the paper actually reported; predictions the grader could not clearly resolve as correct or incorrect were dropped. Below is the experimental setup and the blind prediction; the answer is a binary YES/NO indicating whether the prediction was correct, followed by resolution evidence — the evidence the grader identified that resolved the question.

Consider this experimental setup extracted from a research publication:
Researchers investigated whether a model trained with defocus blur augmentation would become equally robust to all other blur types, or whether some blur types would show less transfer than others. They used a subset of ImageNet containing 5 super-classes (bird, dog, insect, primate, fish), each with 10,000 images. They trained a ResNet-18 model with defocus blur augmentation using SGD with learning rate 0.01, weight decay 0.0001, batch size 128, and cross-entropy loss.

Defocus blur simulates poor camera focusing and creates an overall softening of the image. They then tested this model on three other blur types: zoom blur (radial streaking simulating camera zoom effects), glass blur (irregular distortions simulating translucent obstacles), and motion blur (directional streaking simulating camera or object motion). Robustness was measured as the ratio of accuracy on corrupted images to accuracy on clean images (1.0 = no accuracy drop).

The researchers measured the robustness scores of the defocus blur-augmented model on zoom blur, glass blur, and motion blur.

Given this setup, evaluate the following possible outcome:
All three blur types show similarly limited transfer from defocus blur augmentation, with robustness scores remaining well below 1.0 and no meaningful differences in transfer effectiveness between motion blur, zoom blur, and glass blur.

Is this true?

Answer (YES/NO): NO